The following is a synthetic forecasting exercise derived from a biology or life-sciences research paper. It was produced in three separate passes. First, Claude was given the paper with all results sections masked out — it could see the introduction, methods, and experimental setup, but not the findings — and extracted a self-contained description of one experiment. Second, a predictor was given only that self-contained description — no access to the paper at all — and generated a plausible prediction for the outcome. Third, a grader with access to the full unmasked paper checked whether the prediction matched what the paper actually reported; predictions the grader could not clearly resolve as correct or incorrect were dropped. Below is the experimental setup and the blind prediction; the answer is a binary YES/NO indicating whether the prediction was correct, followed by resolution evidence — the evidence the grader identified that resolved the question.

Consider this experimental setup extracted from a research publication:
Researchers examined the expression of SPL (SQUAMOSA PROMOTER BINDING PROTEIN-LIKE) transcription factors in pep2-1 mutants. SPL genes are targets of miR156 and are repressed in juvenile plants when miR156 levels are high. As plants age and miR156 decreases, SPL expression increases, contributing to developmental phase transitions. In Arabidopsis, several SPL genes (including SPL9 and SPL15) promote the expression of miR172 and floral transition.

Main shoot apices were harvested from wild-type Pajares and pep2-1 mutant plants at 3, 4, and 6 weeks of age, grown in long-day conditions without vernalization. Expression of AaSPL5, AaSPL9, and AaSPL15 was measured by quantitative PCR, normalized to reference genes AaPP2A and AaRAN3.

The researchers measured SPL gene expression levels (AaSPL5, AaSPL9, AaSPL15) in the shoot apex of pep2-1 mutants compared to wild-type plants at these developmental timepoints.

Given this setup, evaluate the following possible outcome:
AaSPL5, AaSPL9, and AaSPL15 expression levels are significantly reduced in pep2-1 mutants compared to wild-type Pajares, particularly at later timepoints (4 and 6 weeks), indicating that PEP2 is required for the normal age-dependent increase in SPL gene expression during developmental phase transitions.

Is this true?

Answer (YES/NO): NO